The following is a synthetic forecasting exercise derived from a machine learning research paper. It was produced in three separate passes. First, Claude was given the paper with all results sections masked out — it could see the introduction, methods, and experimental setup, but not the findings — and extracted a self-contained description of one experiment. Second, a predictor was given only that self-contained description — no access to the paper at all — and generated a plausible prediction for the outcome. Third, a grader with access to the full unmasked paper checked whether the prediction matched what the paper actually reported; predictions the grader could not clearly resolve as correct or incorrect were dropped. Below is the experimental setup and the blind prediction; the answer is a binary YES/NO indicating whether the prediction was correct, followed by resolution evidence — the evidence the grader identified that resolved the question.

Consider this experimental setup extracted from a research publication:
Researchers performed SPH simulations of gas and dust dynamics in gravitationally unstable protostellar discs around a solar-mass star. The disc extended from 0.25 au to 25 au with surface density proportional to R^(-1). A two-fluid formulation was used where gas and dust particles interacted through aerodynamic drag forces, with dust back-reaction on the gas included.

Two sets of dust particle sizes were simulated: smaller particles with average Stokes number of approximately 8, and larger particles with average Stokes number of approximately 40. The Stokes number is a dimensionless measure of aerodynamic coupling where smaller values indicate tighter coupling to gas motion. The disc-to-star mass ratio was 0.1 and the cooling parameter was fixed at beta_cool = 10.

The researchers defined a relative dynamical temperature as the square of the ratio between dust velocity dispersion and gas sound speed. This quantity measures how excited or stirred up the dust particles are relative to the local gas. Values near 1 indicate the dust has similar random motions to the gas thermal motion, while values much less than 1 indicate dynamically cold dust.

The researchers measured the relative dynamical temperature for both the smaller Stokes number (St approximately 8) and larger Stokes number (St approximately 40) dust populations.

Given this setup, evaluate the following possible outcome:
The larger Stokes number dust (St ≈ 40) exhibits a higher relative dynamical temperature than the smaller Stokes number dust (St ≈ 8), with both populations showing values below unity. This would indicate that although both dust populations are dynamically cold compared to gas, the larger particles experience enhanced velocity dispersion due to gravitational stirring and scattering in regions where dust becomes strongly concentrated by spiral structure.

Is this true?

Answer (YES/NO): YES